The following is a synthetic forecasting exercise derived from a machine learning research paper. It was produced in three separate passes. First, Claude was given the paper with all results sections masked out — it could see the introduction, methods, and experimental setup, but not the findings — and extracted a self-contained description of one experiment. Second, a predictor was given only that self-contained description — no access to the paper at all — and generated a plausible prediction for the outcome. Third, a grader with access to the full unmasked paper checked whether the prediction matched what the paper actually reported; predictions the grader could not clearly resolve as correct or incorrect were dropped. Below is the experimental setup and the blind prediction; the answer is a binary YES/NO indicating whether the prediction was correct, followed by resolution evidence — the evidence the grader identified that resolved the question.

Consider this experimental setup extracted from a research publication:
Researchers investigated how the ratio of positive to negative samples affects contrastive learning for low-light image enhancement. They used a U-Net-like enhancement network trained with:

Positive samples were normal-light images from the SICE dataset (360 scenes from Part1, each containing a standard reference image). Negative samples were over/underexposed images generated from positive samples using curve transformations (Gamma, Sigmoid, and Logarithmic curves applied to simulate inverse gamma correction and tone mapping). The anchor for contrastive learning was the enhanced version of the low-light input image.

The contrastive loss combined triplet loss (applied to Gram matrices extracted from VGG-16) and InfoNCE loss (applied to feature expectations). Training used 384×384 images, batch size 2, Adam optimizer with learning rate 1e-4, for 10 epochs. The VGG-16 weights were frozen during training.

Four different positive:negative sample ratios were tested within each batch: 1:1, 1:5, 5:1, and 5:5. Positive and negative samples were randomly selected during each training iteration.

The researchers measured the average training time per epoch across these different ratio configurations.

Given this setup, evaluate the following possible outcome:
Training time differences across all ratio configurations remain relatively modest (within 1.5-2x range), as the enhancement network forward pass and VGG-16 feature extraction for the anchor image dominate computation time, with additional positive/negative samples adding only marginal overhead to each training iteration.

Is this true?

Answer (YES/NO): NO